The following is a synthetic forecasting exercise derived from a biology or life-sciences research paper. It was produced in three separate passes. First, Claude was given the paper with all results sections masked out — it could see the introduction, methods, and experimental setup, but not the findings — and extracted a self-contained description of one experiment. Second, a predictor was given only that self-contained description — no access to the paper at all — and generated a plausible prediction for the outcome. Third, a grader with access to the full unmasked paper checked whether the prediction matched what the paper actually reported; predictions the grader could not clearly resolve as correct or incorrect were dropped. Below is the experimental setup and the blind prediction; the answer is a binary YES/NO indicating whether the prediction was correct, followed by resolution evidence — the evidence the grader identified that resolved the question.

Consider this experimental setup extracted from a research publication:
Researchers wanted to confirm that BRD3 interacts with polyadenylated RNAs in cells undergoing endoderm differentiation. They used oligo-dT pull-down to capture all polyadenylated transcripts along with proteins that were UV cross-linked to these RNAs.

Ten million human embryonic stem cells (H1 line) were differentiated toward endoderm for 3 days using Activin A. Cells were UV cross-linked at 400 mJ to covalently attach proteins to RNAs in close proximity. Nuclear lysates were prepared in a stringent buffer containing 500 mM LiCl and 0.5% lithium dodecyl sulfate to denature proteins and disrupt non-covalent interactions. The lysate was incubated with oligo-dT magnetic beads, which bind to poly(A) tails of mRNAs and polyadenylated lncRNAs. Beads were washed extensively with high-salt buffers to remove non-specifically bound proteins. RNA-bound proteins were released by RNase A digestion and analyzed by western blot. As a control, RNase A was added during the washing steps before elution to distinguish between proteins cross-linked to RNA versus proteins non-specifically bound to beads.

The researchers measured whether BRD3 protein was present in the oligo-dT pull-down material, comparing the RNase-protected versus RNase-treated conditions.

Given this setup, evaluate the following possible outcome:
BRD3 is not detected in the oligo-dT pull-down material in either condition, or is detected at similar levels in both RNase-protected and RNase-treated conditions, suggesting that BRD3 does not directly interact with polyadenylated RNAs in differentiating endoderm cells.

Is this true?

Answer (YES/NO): YES